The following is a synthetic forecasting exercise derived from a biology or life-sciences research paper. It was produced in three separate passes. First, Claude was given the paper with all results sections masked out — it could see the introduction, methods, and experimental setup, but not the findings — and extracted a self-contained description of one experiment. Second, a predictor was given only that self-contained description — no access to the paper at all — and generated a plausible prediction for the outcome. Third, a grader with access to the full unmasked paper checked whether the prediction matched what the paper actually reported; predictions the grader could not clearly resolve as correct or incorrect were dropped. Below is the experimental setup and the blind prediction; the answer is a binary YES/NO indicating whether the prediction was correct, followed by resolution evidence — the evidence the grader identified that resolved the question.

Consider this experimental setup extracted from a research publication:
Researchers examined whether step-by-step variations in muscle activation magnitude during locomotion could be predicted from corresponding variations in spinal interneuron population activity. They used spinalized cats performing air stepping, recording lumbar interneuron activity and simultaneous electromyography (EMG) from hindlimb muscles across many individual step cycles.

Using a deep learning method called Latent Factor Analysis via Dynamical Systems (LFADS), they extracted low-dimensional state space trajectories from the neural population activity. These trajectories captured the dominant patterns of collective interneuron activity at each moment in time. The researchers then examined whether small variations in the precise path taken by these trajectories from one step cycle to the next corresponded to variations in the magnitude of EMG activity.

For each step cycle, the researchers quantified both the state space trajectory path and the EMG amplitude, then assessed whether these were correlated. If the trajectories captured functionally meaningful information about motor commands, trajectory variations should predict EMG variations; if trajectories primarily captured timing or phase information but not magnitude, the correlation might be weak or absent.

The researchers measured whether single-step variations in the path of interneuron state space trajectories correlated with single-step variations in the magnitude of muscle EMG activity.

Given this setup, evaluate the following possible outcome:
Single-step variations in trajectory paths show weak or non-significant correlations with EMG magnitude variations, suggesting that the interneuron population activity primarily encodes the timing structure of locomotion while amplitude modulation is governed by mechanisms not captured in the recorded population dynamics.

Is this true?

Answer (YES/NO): NO